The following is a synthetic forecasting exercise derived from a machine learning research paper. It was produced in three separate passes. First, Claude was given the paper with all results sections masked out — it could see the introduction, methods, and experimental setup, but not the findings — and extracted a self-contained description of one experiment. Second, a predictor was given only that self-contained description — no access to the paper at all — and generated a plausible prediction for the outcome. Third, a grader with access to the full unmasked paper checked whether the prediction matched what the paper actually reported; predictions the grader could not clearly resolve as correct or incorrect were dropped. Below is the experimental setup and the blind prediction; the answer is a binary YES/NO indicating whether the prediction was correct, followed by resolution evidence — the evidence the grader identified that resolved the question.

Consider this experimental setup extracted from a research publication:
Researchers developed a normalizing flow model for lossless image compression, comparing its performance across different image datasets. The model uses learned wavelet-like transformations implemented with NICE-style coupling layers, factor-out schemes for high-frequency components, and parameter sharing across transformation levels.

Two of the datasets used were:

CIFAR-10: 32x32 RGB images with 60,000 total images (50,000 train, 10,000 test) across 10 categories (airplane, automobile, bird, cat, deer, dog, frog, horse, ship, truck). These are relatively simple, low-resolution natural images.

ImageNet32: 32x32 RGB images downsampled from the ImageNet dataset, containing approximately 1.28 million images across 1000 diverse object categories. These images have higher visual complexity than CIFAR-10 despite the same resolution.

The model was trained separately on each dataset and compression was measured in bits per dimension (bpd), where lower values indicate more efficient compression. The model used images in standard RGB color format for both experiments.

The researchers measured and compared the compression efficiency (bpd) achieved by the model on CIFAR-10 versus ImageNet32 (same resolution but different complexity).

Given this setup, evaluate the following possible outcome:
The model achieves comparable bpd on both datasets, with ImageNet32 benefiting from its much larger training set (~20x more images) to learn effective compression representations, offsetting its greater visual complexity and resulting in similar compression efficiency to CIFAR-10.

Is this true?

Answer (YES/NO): NO